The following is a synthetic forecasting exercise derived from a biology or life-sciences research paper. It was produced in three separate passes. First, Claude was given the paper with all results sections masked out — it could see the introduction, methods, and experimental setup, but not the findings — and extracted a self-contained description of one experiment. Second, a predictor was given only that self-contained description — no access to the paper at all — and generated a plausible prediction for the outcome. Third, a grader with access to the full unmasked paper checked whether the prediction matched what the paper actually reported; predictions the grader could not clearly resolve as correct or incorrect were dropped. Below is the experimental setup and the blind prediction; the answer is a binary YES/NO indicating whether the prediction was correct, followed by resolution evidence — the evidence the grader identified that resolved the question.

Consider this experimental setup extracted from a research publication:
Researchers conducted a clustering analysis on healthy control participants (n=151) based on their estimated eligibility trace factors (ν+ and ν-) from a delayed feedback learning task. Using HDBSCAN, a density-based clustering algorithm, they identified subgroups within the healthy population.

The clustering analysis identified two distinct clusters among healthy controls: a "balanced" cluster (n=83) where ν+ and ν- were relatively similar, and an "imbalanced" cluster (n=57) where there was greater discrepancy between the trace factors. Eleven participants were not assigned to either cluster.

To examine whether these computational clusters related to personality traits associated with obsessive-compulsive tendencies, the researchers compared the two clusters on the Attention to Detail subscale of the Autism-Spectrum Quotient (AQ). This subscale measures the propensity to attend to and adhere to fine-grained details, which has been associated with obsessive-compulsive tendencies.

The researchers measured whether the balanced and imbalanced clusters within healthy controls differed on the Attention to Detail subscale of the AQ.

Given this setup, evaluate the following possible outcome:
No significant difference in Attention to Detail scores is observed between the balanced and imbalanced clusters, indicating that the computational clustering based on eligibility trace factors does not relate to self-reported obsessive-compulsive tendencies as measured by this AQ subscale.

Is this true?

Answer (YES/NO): NO